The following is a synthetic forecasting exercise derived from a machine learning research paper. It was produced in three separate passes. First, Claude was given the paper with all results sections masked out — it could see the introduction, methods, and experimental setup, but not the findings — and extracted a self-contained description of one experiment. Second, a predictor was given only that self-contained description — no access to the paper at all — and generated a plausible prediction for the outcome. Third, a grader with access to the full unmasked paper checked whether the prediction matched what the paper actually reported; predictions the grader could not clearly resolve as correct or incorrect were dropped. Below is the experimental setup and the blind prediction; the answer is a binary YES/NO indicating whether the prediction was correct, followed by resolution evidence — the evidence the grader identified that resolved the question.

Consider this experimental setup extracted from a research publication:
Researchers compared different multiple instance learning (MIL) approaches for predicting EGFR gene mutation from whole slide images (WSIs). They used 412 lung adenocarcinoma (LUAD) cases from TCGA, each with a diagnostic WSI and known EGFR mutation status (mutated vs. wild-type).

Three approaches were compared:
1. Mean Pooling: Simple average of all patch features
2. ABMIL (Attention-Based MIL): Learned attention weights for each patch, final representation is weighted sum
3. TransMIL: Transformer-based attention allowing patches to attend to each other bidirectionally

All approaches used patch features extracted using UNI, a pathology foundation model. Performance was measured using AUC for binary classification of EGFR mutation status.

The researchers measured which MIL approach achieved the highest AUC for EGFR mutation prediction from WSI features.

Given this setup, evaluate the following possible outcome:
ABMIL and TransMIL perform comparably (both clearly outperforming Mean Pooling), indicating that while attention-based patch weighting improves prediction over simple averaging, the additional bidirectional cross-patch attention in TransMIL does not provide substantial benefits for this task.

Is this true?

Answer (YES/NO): NO